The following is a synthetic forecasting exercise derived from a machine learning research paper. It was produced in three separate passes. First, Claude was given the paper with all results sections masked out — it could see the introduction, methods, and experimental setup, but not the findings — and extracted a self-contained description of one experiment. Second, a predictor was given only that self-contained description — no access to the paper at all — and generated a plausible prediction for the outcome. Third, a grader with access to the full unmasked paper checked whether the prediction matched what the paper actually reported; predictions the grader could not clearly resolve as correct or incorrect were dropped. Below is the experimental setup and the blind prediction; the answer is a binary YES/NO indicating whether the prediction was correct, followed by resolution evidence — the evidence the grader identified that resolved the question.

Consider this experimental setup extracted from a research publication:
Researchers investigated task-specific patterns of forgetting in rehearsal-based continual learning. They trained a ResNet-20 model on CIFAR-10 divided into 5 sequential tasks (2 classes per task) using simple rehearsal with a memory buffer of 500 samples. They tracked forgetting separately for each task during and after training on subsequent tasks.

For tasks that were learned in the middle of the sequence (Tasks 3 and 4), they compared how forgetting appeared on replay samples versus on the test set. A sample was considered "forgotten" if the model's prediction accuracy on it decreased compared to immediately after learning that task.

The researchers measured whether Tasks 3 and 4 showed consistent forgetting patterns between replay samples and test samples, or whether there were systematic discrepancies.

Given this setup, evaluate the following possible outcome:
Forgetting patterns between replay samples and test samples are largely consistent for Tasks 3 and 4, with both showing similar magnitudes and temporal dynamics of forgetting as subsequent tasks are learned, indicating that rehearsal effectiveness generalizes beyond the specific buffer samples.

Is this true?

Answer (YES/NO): NO